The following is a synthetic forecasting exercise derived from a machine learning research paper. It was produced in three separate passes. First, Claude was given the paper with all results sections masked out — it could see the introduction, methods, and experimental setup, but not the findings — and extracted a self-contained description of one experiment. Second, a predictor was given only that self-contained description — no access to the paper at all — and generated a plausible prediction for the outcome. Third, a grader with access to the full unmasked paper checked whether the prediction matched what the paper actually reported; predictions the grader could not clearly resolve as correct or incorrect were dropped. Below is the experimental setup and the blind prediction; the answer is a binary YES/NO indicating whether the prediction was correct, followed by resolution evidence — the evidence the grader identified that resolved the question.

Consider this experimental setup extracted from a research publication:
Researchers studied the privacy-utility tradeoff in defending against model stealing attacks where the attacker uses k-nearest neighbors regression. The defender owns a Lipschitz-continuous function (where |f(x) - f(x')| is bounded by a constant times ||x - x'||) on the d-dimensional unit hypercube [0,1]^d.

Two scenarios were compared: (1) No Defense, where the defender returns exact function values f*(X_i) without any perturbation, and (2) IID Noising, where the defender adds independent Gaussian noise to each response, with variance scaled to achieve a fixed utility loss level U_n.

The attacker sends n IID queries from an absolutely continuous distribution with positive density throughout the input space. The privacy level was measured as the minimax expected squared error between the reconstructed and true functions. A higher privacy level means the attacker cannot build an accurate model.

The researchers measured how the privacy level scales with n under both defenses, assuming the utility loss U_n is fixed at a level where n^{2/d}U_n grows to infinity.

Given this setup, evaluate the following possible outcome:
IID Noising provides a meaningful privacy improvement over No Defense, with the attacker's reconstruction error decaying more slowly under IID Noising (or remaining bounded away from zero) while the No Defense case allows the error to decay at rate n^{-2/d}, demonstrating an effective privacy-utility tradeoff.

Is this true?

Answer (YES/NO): YES